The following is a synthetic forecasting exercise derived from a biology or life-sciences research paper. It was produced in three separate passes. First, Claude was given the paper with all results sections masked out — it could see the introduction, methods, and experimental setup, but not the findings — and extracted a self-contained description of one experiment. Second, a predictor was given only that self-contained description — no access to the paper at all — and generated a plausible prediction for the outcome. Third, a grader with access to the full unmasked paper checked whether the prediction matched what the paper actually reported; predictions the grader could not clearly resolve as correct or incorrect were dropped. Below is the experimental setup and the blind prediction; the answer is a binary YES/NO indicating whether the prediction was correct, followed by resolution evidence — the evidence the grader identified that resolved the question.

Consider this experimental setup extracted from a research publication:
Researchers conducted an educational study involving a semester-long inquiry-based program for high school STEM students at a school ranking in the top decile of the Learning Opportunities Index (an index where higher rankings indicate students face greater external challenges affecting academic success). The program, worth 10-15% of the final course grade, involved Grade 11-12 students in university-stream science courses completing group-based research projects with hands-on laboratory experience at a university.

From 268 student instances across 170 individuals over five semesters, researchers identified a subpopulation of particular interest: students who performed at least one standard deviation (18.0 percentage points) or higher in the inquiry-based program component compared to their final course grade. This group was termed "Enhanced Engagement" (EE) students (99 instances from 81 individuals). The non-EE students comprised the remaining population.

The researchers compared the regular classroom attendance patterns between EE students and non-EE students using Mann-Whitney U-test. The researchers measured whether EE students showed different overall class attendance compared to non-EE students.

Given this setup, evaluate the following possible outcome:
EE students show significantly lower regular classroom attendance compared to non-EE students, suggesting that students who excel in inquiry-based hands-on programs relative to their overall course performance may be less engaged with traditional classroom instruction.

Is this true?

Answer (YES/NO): NO